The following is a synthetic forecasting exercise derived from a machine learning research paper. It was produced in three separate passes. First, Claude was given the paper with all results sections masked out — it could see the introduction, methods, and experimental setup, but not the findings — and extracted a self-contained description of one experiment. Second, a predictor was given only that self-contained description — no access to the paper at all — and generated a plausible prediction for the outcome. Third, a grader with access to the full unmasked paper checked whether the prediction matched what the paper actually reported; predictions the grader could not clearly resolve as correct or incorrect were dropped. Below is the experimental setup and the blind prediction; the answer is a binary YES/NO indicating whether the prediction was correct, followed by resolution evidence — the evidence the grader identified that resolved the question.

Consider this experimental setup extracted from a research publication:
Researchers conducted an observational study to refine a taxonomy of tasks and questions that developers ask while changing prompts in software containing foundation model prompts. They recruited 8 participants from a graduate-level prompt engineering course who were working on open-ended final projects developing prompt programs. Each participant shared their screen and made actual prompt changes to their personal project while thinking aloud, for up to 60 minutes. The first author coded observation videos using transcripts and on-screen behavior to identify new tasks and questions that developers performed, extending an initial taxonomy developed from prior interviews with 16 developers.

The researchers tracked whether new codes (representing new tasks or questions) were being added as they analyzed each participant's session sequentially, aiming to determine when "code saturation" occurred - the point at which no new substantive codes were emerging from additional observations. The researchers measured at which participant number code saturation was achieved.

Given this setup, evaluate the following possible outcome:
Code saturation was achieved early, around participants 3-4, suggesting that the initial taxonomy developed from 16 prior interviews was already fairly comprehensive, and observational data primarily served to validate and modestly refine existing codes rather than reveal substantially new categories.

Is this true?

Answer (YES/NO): NO